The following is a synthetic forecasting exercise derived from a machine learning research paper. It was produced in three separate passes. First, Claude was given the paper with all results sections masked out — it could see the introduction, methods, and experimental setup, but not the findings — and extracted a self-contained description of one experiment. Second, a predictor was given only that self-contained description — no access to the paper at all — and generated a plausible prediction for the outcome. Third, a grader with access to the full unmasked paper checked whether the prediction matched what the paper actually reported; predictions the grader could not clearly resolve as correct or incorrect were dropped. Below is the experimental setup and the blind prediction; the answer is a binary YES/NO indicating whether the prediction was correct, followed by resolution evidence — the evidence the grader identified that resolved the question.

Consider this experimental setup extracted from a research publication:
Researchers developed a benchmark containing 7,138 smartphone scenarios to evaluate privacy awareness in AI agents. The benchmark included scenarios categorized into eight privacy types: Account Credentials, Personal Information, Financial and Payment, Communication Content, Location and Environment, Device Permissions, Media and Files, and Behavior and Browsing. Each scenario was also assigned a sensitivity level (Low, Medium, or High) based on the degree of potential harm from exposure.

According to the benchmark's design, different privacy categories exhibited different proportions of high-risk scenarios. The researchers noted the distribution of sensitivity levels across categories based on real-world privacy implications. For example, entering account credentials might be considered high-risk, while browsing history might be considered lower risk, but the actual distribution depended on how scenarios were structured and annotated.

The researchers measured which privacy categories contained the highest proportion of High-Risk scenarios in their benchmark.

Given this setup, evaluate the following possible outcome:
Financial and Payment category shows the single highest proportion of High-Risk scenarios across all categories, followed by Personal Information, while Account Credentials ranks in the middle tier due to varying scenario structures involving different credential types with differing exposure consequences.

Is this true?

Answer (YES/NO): NO